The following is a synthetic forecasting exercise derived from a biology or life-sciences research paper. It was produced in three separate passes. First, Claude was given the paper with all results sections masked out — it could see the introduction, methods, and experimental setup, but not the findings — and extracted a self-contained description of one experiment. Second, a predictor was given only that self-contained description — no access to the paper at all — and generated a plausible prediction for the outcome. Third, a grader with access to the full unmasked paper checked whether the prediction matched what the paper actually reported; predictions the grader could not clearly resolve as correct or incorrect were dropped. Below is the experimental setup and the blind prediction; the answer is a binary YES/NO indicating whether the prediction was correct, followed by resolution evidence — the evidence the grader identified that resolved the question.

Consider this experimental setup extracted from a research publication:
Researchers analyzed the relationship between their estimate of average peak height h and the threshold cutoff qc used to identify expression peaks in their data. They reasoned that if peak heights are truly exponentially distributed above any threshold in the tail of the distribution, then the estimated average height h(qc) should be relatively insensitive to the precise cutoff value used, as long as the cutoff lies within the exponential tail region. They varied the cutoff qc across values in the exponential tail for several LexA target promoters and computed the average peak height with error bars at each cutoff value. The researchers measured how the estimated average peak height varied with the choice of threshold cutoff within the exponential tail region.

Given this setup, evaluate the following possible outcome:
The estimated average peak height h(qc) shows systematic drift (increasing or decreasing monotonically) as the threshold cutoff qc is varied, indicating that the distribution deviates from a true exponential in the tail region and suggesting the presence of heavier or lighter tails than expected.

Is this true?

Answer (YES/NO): NO